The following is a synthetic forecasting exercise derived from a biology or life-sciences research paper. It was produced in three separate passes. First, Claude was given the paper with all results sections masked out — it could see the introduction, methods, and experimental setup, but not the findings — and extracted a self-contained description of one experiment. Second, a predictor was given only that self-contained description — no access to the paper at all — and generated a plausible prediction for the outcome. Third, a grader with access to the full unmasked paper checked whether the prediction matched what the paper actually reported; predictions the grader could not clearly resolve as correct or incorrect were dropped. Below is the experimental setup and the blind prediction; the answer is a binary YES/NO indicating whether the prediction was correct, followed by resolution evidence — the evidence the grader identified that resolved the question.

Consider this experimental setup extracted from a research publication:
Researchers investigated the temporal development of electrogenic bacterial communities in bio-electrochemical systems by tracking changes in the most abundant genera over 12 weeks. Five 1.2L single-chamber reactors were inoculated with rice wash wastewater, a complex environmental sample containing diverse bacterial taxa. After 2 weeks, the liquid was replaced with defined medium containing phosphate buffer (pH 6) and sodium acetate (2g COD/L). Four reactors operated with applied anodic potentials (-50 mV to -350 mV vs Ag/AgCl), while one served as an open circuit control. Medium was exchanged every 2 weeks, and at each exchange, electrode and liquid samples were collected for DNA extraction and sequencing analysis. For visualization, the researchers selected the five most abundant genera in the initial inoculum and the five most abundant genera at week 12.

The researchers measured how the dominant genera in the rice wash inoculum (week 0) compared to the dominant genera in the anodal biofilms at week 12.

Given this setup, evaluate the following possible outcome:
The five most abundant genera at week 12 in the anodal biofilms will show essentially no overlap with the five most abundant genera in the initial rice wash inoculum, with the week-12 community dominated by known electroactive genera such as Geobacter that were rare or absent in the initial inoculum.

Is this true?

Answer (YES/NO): YES